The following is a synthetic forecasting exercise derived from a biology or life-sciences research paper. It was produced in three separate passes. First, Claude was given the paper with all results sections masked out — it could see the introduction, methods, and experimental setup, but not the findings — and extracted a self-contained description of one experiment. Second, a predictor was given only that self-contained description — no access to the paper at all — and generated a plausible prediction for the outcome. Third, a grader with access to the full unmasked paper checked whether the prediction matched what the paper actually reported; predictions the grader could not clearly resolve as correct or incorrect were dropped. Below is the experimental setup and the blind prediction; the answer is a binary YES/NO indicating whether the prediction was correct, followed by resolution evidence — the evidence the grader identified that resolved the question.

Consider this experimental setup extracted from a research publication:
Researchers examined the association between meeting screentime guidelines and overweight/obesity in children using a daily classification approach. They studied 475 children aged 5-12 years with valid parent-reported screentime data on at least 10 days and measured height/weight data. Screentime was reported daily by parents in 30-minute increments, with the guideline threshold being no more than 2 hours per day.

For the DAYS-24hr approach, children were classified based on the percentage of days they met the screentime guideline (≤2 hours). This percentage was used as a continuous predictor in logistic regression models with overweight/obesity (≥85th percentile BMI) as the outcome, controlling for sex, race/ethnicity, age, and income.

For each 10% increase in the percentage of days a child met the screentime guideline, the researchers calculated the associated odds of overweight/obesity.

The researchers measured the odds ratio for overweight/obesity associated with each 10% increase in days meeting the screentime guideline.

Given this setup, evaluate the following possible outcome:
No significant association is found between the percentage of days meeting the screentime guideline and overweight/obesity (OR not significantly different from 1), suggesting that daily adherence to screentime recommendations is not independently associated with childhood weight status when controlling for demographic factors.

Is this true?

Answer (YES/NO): NO